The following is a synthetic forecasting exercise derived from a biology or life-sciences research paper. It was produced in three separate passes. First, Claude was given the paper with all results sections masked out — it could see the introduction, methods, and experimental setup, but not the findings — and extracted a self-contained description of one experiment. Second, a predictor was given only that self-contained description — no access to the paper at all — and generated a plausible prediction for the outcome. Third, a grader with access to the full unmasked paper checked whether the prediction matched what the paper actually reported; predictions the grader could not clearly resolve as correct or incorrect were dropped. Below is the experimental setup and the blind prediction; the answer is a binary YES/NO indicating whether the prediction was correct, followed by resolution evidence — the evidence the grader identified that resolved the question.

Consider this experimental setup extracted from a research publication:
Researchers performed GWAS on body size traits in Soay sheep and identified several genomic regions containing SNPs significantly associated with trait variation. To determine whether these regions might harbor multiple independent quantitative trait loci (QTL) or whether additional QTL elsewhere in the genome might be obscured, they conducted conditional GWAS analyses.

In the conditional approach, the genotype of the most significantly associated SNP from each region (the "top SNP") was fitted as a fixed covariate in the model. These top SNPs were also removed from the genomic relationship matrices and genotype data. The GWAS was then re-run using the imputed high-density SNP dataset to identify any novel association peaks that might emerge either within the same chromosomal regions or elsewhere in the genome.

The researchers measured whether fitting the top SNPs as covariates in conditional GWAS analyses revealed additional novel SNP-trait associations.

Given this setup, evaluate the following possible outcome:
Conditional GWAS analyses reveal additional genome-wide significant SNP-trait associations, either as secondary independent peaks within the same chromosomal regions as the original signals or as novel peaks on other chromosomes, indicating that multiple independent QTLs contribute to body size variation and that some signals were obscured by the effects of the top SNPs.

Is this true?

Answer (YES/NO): YES